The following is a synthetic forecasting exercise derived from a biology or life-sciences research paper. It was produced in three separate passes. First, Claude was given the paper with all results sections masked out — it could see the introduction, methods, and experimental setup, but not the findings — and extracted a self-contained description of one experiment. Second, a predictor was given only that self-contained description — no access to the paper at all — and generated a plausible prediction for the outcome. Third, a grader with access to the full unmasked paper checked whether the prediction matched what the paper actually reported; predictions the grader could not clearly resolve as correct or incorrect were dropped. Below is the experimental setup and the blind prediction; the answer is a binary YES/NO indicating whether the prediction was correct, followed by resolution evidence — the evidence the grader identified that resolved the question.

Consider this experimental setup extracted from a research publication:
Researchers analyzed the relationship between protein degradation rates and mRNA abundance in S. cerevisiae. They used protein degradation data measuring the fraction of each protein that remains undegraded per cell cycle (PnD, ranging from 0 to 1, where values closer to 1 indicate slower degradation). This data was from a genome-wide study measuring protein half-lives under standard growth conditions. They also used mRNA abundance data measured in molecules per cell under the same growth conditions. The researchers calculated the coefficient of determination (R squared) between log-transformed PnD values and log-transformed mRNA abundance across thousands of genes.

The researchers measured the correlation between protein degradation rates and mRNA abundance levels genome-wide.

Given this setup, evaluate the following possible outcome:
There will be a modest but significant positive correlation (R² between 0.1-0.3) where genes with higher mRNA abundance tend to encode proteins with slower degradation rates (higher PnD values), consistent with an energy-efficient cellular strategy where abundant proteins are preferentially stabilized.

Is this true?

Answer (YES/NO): NO